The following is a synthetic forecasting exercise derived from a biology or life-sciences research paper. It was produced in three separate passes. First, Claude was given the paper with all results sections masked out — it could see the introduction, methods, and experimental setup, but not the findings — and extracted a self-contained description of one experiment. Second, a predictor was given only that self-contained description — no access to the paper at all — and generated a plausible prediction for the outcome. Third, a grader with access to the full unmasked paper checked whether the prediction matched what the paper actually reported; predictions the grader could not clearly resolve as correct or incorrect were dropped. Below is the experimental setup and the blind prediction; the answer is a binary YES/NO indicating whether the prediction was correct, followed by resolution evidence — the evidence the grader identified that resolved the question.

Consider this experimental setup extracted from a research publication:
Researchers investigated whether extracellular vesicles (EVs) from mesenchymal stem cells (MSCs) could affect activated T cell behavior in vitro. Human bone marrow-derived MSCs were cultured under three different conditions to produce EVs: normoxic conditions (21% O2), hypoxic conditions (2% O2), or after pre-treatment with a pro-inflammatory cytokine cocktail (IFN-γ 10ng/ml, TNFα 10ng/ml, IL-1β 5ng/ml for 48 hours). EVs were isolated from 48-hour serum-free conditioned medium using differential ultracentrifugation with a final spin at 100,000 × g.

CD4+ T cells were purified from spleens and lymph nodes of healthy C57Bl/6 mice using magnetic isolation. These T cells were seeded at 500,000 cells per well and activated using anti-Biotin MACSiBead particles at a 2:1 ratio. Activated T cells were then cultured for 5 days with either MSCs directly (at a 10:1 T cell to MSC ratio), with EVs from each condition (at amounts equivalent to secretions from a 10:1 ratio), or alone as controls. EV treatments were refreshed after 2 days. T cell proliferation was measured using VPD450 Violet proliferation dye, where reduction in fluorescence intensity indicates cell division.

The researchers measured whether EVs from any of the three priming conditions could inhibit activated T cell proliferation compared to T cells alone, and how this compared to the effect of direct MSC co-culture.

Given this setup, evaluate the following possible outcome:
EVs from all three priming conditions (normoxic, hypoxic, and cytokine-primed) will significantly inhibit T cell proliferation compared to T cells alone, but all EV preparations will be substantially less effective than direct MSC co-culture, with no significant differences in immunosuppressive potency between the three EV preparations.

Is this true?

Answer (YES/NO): NO